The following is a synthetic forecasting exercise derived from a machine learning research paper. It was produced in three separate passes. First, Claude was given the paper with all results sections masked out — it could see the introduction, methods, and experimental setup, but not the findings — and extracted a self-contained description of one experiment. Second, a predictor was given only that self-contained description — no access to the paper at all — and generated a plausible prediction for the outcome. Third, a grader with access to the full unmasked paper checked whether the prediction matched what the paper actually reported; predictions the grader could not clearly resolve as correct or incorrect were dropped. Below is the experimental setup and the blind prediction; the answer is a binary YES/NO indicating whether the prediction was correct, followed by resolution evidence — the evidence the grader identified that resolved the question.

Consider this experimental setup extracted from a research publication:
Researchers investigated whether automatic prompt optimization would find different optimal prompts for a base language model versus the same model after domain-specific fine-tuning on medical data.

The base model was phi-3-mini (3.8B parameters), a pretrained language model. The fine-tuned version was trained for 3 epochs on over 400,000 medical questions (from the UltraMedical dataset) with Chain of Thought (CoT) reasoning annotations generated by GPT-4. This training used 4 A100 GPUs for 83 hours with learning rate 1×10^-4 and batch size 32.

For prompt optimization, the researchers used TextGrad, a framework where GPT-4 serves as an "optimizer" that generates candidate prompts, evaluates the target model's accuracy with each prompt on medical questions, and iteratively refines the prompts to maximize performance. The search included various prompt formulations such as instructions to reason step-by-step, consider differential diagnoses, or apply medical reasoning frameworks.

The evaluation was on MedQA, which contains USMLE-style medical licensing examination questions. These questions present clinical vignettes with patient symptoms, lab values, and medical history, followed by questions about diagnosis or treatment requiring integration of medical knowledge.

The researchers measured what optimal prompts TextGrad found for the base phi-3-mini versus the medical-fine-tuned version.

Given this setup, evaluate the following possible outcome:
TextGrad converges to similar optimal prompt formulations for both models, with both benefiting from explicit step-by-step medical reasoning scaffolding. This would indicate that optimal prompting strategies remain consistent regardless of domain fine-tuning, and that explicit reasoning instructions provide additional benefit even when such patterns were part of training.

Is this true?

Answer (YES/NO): NO